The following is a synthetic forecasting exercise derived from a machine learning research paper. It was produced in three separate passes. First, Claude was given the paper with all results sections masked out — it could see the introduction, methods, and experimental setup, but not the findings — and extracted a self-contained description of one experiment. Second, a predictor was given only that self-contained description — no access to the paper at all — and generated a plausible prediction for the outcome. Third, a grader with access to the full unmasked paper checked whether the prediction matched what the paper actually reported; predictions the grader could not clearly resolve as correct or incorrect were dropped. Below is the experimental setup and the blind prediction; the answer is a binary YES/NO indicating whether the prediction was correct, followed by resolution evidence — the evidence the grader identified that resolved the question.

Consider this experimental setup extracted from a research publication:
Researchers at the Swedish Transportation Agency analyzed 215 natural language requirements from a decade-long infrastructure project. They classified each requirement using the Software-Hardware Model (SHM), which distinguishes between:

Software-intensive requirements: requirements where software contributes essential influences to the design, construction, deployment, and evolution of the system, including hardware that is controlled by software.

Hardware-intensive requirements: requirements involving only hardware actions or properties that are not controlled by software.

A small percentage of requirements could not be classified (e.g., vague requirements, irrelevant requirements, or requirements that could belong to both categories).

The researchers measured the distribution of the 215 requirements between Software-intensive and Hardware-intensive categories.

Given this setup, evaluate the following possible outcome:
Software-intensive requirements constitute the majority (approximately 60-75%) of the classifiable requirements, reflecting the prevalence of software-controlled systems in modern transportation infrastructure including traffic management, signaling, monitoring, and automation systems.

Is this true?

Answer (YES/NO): NO